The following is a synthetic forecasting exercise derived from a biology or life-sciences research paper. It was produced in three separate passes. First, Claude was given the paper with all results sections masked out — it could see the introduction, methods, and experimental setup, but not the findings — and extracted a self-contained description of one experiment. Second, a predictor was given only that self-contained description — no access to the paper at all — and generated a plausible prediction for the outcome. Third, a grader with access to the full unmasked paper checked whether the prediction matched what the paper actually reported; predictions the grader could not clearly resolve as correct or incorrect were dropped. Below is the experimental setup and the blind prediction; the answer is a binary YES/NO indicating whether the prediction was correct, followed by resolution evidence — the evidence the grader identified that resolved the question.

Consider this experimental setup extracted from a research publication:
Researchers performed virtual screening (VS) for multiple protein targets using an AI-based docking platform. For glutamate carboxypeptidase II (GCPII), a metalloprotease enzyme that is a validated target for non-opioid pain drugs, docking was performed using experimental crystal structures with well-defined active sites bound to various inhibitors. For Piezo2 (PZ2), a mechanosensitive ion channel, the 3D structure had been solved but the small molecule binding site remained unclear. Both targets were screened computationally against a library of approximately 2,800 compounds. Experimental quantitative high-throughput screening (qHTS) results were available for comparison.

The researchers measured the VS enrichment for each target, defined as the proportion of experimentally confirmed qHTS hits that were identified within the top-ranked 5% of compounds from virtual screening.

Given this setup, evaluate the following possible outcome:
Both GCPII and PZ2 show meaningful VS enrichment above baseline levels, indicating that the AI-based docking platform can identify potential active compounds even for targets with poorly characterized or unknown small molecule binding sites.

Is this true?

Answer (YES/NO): NO